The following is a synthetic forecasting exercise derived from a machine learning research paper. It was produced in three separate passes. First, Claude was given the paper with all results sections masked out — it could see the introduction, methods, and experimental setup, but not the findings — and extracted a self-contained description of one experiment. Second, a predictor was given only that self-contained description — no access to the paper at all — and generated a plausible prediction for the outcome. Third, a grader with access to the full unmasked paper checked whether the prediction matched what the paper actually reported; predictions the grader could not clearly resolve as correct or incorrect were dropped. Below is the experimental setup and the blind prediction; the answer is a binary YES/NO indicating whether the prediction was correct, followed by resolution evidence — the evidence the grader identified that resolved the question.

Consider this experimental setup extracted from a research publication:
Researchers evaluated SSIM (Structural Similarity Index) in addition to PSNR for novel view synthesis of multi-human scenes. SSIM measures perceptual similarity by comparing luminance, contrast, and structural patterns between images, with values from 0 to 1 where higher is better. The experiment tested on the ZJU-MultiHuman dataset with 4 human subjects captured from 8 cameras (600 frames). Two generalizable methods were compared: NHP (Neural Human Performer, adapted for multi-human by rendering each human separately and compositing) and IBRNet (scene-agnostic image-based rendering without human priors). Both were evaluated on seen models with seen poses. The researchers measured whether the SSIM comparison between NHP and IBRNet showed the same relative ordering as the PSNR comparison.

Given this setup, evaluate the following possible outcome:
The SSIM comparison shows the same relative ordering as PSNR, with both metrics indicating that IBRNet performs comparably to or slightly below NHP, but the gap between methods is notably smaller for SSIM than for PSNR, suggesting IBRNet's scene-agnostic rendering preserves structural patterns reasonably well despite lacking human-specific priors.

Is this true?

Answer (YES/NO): NO